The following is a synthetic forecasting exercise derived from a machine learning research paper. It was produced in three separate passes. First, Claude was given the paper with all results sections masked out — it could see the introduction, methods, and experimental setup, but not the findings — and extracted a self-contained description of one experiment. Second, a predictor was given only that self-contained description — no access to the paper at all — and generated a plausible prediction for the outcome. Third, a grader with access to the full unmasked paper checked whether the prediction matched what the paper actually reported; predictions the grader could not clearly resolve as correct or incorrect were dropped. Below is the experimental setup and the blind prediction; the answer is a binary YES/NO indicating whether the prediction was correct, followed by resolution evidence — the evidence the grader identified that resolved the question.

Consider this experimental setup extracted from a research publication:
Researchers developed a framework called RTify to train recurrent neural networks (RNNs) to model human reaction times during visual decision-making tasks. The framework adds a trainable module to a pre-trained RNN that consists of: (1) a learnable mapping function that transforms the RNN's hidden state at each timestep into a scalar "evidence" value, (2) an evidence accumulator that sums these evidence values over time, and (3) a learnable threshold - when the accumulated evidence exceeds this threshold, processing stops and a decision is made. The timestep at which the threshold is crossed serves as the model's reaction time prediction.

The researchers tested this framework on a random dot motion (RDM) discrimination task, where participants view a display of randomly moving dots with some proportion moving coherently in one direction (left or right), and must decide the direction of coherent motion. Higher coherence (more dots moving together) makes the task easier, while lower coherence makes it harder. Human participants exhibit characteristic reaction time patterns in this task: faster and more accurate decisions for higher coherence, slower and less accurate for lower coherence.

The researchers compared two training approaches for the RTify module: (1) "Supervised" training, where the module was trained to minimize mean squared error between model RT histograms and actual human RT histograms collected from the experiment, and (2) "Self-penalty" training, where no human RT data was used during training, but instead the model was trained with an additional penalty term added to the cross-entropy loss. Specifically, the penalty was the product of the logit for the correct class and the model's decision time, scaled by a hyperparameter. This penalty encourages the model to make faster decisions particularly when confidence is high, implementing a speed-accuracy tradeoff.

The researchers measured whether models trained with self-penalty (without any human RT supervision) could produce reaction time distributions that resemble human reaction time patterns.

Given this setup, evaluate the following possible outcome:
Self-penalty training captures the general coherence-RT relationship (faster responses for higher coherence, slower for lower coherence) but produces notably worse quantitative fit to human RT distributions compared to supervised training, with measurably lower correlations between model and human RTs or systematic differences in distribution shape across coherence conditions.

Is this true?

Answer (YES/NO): NO